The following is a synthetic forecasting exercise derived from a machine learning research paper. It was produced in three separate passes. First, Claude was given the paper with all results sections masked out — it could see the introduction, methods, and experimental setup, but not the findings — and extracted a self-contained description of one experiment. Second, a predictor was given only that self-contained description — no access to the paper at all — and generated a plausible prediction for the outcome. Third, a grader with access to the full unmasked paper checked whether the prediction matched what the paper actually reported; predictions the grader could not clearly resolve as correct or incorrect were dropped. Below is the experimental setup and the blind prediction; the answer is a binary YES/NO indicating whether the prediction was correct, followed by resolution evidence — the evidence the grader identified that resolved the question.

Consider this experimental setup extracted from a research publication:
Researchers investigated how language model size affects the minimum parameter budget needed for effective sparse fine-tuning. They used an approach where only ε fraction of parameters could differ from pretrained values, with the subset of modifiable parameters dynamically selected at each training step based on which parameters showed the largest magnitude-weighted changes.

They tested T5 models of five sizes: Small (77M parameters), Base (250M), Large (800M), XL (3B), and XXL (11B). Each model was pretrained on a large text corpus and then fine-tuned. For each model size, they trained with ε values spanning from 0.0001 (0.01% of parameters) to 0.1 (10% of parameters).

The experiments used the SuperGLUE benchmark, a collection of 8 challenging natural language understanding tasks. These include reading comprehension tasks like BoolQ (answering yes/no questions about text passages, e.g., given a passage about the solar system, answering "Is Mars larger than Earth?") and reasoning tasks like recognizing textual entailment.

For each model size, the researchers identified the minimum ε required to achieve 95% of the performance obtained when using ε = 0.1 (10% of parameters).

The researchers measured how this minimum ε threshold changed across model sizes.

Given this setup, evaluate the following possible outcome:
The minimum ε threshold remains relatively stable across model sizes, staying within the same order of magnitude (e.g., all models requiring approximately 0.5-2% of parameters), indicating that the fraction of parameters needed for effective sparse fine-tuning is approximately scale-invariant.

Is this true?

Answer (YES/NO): NO